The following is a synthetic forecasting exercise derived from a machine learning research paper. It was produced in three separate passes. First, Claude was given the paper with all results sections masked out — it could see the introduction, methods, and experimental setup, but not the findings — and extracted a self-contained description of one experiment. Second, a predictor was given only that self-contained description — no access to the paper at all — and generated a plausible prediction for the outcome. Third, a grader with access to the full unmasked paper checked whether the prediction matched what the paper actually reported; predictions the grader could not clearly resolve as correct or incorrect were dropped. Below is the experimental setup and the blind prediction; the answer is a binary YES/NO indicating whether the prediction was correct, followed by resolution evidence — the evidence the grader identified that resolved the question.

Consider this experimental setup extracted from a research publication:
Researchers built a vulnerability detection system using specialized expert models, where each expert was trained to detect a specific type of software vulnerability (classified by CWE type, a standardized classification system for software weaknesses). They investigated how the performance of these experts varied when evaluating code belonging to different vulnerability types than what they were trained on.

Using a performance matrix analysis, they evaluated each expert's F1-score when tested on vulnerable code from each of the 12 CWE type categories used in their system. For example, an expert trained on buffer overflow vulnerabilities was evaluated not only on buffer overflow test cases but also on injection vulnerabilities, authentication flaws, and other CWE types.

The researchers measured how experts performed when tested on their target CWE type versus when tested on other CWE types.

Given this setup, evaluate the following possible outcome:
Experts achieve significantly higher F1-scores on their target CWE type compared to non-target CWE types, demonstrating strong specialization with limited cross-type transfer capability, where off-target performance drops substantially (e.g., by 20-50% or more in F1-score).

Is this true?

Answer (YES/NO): YES